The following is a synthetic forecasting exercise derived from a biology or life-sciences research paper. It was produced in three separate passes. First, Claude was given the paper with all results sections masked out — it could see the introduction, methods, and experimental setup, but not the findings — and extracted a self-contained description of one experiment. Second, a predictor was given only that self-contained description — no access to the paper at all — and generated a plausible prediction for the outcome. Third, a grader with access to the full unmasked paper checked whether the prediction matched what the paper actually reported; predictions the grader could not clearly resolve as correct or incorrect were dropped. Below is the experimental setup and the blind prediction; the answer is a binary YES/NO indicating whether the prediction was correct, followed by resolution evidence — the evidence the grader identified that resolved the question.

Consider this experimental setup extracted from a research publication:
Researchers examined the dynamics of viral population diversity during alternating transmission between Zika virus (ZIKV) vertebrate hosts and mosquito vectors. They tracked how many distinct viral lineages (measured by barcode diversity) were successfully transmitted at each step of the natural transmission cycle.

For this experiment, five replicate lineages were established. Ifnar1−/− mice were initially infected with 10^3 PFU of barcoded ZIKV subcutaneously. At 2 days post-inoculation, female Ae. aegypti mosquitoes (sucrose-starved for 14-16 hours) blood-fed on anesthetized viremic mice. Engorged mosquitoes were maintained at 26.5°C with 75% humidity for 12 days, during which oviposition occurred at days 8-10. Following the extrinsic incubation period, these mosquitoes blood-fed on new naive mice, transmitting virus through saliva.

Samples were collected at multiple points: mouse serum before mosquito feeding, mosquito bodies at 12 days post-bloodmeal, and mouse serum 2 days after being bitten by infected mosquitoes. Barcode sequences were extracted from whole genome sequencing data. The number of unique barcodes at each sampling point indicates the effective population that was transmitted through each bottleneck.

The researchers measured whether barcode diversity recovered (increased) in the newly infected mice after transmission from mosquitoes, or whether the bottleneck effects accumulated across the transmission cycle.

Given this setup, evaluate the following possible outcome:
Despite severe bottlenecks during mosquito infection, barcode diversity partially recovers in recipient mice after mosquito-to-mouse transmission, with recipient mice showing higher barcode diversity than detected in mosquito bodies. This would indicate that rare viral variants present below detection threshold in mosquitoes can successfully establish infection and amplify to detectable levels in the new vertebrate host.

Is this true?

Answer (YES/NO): NO